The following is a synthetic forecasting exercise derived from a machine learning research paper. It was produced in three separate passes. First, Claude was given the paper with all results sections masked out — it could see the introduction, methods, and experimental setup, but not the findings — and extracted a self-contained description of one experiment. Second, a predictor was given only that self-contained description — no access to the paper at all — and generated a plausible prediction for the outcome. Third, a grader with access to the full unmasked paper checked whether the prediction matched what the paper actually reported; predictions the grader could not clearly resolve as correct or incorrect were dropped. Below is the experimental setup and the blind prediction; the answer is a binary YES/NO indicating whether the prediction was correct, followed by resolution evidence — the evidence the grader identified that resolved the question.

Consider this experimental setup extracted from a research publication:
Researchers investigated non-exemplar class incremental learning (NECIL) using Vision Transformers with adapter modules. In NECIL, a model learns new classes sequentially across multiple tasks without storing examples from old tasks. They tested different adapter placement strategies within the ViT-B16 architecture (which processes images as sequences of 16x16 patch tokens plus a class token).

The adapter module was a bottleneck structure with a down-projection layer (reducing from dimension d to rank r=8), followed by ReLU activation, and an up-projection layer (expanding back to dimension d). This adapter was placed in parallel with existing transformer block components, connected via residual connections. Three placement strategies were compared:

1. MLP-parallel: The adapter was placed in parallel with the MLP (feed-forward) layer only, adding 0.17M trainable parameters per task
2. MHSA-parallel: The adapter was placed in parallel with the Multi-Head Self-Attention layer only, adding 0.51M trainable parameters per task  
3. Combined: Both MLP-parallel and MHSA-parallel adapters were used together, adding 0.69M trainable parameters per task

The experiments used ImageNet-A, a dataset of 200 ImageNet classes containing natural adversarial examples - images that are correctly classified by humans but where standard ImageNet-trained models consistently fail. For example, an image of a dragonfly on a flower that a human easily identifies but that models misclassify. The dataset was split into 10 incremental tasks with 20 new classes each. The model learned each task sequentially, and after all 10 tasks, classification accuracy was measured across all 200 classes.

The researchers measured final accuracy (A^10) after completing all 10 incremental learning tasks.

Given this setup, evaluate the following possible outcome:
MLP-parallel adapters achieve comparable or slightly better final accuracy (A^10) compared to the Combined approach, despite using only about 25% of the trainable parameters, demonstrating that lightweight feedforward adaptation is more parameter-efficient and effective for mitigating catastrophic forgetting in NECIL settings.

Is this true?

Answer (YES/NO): NO